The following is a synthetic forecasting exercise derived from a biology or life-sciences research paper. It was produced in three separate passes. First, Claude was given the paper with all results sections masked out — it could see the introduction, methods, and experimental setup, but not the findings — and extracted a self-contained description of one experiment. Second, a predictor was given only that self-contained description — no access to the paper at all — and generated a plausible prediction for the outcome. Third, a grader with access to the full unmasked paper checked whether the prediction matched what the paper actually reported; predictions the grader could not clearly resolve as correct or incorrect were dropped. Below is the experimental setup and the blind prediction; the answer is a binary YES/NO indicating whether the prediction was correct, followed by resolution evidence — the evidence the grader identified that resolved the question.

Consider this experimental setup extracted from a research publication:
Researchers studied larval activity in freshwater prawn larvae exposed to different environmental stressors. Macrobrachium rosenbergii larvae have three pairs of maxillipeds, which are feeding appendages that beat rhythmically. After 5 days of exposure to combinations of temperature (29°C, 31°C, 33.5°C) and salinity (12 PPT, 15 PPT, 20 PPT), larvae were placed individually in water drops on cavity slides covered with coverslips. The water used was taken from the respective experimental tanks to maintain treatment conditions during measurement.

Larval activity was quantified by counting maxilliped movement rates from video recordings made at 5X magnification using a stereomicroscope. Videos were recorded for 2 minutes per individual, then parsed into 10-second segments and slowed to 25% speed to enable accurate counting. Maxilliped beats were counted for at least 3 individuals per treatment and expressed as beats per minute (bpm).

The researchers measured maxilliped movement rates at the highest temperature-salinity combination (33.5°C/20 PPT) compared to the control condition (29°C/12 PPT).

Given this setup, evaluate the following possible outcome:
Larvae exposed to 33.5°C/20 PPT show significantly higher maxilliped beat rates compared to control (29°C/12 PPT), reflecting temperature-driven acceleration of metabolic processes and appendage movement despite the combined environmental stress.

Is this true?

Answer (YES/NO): NO